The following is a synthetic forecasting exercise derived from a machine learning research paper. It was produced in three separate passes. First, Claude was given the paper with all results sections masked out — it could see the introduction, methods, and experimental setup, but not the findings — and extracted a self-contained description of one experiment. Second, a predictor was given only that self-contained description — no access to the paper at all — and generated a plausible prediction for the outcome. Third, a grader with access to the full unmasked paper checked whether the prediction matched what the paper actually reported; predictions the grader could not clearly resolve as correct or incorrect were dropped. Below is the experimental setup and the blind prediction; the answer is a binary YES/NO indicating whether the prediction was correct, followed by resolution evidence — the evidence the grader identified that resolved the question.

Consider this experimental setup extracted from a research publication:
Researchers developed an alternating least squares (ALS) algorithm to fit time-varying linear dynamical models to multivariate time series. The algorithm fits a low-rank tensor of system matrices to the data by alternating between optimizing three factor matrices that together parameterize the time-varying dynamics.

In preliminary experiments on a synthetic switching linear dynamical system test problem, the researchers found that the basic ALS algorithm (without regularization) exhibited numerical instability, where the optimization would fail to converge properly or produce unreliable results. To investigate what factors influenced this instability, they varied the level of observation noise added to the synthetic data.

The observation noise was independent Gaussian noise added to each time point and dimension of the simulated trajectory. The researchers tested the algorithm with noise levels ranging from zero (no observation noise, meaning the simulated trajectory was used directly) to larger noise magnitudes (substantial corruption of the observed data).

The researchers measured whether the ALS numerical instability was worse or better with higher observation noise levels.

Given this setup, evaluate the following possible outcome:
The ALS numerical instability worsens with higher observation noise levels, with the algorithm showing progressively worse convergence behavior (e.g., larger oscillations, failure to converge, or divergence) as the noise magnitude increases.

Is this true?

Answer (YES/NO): NO